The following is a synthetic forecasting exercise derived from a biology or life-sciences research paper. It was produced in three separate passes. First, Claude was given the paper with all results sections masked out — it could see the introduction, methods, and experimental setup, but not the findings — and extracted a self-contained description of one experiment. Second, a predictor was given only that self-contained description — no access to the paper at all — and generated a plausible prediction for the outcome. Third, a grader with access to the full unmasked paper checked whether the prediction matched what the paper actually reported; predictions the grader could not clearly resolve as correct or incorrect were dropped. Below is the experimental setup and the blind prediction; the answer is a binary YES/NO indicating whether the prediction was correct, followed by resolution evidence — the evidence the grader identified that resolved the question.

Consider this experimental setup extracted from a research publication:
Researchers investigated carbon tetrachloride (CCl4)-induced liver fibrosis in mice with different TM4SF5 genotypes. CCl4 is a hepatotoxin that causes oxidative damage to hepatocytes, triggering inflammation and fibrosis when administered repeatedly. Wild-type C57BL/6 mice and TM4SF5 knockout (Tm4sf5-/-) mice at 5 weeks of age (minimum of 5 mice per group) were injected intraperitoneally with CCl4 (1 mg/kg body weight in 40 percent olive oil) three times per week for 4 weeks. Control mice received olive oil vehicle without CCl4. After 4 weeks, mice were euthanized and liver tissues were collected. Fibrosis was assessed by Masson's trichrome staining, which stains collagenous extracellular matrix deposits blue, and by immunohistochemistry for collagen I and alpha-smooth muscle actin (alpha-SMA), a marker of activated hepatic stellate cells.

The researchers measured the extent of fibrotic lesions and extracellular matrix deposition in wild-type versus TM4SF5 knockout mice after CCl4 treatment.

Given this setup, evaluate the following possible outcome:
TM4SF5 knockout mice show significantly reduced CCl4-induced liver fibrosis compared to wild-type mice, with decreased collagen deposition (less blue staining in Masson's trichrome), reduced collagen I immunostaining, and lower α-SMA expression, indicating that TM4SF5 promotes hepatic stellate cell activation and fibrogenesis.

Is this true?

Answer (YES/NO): YES